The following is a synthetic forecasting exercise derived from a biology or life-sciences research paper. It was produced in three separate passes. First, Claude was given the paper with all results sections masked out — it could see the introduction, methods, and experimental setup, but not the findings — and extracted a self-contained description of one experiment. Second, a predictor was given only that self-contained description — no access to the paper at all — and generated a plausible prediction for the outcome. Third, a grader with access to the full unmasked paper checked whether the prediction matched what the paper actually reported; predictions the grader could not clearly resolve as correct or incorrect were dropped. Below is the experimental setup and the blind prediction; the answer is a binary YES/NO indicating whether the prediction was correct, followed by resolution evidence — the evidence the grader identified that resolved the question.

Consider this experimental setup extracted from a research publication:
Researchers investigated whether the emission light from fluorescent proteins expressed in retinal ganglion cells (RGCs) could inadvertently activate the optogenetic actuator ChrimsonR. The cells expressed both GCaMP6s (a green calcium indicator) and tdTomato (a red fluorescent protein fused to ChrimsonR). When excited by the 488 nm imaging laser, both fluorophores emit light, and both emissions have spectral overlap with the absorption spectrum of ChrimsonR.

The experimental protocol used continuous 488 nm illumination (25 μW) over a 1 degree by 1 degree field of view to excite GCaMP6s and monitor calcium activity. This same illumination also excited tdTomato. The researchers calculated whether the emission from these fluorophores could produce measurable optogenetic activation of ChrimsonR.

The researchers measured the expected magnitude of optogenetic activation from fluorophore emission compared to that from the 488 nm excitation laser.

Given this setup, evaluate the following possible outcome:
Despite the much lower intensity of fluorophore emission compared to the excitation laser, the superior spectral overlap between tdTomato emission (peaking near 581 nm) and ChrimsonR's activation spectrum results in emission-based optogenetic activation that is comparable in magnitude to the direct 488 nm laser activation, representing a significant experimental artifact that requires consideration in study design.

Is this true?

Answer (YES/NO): NO